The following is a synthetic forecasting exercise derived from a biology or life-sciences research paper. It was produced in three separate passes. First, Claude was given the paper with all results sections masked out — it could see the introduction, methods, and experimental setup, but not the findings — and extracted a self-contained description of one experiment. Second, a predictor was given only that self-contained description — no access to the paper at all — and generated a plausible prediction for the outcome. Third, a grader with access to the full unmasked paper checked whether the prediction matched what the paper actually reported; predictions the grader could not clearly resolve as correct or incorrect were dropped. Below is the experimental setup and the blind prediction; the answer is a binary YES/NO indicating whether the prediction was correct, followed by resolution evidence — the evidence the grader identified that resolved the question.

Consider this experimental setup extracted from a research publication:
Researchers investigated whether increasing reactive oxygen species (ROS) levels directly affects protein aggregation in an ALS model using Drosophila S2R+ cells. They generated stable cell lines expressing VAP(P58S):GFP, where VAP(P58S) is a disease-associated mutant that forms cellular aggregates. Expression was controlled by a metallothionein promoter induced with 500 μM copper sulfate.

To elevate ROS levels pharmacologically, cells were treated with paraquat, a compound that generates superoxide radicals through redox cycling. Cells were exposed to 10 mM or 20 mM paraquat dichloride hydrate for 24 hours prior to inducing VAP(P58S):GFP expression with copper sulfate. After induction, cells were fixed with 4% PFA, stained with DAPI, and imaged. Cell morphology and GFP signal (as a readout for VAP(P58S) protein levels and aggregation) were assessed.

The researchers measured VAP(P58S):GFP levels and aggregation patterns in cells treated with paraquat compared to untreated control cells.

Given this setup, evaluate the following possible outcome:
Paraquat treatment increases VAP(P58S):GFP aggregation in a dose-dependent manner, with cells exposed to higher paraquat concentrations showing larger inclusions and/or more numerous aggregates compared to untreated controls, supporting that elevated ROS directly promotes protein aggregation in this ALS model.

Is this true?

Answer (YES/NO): NO